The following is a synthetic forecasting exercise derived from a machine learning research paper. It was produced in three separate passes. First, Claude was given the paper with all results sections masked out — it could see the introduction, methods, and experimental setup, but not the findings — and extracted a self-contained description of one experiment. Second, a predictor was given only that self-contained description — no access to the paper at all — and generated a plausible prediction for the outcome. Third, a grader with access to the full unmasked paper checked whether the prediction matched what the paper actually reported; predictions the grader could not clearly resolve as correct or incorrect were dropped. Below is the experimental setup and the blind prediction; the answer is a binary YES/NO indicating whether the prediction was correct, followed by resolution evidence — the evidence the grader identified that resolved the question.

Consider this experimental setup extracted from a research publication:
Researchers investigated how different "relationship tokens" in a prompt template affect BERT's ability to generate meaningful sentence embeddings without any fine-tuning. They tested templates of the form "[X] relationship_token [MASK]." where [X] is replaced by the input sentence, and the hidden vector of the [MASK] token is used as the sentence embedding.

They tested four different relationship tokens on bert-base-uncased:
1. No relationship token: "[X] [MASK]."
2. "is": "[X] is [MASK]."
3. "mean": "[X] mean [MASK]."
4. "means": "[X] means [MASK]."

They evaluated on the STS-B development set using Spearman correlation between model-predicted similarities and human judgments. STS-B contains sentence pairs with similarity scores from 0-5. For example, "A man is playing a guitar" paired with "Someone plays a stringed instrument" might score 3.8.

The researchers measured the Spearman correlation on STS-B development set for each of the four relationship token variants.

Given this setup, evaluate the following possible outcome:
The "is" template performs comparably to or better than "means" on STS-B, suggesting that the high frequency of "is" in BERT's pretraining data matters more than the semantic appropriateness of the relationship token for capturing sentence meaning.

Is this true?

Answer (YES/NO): NO